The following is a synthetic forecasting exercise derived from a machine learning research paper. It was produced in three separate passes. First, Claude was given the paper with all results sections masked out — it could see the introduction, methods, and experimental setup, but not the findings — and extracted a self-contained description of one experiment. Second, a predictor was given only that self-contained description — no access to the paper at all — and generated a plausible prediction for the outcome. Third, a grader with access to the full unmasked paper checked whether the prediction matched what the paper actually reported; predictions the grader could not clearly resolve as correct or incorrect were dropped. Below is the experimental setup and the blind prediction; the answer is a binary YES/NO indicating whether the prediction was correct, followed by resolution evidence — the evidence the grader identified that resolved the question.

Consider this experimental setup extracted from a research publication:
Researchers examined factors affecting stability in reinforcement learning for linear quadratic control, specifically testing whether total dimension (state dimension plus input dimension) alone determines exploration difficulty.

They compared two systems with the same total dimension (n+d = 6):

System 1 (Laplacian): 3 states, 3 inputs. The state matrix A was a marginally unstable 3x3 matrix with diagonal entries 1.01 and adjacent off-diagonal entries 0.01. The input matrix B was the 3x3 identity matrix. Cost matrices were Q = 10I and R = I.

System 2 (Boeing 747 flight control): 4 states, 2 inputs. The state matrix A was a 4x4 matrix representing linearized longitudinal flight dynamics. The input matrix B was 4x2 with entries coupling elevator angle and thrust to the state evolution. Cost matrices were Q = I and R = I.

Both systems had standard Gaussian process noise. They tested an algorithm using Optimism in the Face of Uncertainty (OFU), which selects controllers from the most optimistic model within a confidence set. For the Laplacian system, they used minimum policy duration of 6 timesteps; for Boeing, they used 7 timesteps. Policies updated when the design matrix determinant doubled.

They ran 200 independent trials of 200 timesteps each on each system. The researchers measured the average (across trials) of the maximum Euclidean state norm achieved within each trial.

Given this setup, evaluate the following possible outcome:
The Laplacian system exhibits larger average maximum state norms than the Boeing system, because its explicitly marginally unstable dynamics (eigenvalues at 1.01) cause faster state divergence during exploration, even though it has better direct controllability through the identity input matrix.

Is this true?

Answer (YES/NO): YES